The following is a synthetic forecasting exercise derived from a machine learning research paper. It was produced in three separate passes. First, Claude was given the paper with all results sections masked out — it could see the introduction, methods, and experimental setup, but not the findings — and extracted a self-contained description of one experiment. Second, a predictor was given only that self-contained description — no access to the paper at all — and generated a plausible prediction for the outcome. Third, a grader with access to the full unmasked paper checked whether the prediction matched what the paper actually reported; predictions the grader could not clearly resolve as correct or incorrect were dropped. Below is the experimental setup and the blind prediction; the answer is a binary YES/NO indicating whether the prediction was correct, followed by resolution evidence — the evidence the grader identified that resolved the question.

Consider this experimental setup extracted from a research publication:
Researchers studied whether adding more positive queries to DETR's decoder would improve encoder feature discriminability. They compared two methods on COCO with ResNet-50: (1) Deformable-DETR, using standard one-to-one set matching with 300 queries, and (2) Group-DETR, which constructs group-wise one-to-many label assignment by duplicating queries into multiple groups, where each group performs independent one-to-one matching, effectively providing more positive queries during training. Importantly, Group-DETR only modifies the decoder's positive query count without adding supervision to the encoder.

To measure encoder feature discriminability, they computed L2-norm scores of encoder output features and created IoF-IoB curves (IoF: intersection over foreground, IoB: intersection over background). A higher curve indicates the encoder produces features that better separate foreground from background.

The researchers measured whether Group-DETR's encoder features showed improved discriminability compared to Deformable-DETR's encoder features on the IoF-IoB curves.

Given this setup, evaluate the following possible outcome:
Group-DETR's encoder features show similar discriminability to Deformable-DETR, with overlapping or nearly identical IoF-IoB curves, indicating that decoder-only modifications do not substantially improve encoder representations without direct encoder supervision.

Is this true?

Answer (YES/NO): YES